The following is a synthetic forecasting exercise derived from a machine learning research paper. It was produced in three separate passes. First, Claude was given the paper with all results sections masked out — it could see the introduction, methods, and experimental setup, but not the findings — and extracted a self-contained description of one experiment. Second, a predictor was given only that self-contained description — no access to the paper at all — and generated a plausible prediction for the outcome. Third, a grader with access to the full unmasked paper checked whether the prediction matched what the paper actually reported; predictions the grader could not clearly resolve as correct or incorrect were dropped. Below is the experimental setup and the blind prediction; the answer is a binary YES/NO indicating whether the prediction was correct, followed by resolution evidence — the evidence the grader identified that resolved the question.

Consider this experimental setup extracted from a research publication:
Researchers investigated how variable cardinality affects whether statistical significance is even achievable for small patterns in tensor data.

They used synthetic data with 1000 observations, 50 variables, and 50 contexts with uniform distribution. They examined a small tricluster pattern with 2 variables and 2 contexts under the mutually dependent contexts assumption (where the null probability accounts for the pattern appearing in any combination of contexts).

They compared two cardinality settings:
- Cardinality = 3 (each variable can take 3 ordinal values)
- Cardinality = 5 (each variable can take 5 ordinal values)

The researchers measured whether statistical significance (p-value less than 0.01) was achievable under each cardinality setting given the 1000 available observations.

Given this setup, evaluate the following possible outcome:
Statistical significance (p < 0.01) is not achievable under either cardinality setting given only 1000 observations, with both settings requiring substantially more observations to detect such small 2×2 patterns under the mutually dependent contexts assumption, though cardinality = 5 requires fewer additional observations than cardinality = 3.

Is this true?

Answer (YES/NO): NO